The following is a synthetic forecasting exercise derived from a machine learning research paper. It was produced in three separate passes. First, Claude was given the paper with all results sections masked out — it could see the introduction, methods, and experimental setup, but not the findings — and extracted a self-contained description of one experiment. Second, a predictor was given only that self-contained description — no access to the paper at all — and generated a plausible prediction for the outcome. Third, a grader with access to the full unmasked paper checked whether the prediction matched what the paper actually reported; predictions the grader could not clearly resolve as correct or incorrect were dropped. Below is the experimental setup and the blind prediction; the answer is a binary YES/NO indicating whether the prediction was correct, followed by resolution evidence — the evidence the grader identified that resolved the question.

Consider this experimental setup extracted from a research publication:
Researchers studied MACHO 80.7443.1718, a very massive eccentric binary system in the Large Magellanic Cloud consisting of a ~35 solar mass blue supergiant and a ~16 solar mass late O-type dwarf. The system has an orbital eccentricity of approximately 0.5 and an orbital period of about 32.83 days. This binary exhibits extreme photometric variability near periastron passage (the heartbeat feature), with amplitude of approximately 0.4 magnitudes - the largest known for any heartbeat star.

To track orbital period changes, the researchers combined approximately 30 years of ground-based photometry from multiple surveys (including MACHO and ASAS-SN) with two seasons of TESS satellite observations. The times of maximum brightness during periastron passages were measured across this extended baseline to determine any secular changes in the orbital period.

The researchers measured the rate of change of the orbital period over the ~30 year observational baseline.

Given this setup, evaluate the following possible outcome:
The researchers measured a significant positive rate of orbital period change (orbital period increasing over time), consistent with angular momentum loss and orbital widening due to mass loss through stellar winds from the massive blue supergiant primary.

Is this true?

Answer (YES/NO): NO